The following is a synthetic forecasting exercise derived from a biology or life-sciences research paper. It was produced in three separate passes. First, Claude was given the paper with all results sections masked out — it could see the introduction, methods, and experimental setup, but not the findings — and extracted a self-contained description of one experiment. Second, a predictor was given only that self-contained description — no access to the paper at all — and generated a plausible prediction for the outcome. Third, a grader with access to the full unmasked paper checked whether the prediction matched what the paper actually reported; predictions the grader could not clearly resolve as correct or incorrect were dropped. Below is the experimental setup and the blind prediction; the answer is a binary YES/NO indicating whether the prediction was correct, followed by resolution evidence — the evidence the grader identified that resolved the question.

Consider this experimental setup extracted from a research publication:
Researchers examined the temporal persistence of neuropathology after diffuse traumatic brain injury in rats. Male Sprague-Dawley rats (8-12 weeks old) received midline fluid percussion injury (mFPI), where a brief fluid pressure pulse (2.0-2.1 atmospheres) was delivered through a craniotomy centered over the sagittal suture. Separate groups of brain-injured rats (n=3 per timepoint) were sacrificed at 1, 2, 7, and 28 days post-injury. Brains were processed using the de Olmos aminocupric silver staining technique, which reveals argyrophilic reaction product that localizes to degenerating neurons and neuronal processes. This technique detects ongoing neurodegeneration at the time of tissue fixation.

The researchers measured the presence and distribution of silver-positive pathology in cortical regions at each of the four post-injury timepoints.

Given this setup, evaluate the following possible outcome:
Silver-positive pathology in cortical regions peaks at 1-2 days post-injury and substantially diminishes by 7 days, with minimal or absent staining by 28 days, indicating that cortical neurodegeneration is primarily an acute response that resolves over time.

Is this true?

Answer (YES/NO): NO